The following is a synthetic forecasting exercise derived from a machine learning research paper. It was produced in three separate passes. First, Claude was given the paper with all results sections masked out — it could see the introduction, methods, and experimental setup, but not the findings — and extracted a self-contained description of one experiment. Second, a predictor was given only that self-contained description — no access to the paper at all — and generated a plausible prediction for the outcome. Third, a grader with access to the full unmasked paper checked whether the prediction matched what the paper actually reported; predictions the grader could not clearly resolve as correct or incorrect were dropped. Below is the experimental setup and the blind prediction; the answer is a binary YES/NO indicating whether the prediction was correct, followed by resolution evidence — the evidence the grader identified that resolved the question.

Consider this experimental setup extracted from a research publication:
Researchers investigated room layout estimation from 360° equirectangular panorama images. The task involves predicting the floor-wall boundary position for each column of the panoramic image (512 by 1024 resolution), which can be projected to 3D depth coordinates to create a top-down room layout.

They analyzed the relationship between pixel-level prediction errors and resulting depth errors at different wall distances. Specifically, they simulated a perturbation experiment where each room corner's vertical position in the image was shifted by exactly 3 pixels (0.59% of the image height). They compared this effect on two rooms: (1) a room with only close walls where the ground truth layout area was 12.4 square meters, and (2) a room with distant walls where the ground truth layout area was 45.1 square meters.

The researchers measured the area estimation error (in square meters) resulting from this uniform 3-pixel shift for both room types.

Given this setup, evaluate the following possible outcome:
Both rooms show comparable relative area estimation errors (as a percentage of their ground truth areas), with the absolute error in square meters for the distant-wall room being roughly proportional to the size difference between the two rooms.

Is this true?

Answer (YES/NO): NO